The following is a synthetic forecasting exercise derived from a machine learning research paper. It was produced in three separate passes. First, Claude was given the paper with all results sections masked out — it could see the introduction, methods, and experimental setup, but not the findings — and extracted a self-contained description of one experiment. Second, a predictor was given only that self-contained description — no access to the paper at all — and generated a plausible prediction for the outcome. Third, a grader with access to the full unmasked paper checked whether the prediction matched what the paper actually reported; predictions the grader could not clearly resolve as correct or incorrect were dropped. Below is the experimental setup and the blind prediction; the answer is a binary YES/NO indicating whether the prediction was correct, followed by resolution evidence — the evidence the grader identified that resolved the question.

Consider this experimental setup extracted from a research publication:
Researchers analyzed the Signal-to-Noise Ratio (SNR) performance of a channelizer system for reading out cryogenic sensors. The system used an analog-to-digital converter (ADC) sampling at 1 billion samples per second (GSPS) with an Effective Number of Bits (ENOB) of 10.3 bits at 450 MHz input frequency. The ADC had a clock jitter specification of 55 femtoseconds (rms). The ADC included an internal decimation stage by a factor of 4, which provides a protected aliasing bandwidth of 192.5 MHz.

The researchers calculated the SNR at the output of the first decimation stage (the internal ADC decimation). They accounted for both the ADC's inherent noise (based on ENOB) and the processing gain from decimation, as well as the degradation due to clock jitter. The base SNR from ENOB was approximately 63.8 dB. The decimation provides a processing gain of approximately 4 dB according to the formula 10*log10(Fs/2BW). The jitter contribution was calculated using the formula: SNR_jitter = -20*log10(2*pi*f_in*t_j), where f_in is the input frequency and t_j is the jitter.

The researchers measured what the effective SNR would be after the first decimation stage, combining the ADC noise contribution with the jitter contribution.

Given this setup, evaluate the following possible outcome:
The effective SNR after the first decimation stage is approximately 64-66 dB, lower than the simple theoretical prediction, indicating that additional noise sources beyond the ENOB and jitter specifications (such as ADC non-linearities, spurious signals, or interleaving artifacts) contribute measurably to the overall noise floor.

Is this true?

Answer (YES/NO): NO